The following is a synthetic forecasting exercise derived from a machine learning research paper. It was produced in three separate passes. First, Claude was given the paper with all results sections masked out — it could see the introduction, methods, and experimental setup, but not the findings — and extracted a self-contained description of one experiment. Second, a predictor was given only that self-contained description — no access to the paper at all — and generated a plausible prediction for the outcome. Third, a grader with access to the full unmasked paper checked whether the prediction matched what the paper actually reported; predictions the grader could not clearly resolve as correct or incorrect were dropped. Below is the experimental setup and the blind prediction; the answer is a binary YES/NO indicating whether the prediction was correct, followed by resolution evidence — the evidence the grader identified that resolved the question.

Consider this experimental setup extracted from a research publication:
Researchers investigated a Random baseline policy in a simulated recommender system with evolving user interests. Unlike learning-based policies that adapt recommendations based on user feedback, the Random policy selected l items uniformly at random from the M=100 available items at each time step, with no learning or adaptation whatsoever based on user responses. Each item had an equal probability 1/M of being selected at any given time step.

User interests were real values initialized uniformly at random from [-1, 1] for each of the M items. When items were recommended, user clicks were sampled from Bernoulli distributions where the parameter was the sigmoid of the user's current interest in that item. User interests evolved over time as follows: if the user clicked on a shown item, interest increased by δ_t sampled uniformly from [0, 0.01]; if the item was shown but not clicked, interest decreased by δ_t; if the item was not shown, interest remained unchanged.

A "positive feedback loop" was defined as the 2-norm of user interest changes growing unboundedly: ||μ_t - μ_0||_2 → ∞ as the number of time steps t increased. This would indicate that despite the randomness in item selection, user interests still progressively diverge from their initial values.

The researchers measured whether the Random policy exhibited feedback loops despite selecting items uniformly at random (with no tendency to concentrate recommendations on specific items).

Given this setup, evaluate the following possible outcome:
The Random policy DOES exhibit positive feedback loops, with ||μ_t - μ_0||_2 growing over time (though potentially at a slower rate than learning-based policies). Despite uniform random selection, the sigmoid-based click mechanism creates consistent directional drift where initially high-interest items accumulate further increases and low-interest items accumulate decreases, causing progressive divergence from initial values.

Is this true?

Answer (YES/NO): YES